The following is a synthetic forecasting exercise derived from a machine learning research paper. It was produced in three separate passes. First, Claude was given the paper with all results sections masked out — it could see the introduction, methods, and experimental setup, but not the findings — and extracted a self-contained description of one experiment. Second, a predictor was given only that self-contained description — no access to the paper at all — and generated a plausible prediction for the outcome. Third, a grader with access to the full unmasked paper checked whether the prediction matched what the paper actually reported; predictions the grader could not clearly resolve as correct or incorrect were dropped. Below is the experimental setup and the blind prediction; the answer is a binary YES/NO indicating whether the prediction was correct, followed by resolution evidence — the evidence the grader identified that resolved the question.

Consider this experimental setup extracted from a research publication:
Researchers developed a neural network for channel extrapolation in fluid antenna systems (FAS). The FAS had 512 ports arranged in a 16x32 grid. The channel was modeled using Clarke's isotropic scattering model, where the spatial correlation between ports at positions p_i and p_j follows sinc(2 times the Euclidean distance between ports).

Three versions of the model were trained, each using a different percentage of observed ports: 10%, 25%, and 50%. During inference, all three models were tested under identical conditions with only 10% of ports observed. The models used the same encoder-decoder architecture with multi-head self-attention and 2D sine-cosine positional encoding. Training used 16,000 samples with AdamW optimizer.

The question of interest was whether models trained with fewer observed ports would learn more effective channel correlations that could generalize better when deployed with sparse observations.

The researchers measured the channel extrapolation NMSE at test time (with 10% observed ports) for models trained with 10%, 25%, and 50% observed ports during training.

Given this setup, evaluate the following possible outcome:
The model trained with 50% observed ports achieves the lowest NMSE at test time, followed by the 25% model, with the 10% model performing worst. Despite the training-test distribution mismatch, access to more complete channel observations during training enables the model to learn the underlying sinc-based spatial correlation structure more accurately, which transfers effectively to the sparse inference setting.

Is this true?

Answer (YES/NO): NO